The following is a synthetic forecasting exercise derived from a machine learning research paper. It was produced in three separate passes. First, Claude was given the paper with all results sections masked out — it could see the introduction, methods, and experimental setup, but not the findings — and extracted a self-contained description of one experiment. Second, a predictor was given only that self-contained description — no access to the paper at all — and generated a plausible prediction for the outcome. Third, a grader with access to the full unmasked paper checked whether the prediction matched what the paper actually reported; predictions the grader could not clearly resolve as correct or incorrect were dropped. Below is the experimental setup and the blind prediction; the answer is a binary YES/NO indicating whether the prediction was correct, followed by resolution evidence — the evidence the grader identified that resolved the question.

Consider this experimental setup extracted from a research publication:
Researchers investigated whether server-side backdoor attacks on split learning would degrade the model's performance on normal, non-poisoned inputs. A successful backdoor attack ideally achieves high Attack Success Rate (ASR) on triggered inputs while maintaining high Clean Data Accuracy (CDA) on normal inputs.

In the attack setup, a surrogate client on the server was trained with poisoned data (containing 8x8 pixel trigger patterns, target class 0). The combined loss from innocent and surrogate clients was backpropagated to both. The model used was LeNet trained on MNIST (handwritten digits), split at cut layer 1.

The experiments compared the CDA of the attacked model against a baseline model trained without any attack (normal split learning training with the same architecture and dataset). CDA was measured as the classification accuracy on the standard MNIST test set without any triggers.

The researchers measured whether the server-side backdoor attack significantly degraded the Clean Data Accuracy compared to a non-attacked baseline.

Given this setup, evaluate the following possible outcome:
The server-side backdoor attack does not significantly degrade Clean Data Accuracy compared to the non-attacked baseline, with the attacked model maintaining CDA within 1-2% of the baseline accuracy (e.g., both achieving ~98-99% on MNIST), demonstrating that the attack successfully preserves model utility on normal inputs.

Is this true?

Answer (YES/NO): YES